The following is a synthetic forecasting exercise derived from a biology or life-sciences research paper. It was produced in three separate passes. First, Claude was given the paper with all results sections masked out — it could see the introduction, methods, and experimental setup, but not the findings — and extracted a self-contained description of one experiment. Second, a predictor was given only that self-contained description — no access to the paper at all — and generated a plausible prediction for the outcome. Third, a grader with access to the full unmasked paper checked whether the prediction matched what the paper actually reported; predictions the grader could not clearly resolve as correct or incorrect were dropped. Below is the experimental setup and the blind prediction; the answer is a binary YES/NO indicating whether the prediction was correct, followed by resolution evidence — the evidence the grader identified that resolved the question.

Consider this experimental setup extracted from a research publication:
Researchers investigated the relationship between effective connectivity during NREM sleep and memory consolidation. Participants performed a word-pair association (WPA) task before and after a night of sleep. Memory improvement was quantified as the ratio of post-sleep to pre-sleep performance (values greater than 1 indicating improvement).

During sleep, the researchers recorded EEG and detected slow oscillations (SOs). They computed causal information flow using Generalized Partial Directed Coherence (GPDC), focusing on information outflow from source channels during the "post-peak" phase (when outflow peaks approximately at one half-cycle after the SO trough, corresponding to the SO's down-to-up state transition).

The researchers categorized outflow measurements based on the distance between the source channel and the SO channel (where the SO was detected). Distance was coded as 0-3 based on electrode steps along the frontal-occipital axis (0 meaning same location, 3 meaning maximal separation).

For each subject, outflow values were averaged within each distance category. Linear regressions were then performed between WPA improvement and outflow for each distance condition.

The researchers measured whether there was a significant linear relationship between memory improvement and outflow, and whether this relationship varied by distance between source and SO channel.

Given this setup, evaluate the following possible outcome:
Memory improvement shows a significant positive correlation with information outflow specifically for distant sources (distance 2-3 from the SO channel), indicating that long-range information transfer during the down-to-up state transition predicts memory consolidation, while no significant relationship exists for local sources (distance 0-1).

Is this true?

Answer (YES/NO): NO